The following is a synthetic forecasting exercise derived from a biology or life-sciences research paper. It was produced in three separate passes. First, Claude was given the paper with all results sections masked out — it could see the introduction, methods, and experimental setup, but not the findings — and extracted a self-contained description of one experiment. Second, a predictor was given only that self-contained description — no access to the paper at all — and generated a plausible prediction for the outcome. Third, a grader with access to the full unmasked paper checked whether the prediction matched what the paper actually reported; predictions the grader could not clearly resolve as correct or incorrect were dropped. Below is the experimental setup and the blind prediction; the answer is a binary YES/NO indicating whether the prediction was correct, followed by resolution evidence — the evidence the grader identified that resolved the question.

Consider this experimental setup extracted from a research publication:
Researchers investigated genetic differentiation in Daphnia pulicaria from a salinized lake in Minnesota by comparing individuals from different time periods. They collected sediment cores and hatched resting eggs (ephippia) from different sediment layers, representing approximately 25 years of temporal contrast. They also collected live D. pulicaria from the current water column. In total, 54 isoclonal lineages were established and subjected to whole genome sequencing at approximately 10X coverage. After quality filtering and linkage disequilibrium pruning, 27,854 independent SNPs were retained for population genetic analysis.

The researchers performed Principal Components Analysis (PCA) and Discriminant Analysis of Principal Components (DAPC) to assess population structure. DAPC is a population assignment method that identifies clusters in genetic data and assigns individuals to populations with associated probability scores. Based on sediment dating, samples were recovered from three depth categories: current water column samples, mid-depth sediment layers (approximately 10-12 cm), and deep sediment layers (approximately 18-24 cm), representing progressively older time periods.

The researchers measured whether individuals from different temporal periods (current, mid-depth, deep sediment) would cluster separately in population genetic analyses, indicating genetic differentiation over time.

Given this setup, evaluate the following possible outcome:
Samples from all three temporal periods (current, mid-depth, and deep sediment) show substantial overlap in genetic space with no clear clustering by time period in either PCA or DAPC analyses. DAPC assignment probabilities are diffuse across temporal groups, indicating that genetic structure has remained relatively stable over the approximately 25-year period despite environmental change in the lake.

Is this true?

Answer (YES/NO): NO